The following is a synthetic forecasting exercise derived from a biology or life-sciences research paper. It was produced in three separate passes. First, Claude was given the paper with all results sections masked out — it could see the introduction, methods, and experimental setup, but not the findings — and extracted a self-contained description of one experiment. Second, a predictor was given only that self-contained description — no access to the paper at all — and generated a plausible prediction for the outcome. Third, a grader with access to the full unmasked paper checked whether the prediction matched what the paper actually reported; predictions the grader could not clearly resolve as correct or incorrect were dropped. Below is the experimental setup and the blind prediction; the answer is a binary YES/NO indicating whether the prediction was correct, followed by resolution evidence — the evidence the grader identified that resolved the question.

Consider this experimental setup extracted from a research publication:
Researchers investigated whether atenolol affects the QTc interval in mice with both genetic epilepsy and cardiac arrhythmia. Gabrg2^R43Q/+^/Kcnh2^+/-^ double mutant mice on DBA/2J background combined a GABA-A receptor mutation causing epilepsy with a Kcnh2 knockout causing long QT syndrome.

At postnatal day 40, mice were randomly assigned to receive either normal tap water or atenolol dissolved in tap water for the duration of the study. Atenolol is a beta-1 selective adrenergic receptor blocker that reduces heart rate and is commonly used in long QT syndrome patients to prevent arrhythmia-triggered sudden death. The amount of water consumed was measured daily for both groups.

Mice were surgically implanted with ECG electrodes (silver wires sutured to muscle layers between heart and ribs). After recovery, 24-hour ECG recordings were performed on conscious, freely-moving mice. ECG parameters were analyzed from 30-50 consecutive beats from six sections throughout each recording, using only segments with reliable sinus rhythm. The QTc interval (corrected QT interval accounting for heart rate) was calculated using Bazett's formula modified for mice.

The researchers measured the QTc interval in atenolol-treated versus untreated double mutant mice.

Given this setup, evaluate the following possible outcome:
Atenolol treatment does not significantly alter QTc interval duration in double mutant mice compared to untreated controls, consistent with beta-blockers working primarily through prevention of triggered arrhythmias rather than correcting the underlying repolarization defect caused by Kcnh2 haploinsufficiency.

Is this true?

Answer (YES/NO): NO